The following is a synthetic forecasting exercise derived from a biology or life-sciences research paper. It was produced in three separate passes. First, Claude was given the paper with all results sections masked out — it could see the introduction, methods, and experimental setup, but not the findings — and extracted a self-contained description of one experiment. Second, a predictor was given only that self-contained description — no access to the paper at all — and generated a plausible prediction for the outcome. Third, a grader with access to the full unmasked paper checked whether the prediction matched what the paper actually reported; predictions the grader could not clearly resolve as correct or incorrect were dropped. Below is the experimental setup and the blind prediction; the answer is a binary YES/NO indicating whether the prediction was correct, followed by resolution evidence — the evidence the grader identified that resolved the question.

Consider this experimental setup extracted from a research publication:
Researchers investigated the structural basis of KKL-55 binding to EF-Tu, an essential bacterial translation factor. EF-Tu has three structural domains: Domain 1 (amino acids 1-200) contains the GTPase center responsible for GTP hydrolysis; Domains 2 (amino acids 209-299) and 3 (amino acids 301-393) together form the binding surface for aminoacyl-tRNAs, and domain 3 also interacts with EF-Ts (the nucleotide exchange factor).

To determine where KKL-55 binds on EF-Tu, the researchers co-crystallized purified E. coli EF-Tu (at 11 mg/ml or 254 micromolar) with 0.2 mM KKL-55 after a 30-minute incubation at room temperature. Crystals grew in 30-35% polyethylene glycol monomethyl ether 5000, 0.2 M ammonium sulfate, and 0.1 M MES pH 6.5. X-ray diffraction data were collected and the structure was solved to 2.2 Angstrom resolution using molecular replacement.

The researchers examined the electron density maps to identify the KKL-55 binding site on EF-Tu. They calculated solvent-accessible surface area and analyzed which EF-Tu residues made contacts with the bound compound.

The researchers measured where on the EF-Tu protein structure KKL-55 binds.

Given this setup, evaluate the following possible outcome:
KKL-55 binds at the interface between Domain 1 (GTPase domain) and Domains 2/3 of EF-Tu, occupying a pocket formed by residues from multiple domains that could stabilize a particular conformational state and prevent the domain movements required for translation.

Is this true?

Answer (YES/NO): NO